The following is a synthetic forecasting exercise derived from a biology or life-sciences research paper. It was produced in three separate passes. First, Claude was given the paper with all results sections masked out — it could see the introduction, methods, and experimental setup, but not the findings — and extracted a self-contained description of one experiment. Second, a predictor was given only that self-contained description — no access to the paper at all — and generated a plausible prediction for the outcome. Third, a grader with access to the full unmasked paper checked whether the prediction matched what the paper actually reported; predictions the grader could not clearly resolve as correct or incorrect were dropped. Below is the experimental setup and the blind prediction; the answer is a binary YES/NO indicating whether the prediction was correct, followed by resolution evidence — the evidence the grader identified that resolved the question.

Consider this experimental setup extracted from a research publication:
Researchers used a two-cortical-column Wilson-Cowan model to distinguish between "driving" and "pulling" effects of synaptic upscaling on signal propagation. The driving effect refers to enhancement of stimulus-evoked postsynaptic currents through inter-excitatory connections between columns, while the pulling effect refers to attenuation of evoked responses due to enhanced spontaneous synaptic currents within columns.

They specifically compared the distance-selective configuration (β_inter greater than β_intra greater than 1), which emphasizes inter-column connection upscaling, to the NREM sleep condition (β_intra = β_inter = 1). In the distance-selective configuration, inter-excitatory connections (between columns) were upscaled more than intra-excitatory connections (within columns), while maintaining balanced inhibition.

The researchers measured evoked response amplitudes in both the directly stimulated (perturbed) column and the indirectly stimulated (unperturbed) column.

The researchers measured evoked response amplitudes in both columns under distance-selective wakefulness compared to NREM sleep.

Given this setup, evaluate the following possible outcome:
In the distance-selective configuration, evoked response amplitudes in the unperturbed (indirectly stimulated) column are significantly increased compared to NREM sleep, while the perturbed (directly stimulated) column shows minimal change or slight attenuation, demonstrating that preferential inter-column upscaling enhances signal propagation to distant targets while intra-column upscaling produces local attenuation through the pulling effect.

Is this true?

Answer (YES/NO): NO